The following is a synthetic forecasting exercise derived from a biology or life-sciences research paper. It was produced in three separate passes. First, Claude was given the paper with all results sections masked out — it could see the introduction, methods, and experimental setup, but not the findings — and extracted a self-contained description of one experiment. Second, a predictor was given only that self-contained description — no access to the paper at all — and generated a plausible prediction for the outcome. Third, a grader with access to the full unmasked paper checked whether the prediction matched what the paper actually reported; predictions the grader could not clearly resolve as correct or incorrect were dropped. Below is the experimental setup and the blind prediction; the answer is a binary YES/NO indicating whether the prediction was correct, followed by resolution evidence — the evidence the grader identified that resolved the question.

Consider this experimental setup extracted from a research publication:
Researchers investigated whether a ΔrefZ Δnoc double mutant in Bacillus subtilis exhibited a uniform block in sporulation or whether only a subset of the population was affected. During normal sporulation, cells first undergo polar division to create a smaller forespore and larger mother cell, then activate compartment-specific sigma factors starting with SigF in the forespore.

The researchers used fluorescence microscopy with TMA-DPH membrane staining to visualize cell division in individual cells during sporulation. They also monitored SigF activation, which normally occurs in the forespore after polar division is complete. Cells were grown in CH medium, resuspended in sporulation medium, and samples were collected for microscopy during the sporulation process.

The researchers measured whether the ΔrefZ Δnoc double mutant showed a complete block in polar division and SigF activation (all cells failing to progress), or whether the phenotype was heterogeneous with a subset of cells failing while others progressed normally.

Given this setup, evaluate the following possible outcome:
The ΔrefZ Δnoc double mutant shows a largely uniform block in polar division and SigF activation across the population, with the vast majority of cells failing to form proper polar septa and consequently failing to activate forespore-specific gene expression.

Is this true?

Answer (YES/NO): NO